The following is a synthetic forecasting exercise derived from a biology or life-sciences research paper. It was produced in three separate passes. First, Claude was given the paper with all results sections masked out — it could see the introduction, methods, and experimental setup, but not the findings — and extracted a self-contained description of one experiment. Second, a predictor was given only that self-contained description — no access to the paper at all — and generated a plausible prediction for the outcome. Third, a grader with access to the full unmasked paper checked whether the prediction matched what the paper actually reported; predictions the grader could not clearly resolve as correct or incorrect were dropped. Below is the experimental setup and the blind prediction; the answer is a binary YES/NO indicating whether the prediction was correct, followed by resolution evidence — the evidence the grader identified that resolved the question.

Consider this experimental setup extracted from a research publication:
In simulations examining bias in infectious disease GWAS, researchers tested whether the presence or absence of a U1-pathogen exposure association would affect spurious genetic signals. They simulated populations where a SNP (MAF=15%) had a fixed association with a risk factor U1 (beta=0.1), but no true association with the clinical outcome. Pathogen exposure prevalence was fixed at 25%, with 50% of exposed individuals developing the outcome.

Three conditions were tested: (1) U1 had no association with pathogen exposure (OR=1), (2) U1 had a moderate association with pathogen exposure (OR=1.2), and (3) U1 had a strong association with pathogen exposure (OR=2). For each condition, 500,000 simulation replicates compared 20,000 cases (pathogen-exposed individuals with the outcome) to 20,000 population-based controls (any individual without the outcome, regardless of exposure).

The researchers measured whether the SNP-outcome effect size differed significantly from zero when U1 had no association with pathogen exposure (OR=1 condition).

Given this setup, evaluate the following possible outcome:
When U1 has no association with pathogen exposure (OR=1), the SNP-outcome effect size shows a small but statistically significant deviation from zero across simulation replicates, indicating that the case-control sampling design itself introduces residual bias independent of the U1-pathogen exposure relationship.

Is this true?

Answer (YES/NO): NO